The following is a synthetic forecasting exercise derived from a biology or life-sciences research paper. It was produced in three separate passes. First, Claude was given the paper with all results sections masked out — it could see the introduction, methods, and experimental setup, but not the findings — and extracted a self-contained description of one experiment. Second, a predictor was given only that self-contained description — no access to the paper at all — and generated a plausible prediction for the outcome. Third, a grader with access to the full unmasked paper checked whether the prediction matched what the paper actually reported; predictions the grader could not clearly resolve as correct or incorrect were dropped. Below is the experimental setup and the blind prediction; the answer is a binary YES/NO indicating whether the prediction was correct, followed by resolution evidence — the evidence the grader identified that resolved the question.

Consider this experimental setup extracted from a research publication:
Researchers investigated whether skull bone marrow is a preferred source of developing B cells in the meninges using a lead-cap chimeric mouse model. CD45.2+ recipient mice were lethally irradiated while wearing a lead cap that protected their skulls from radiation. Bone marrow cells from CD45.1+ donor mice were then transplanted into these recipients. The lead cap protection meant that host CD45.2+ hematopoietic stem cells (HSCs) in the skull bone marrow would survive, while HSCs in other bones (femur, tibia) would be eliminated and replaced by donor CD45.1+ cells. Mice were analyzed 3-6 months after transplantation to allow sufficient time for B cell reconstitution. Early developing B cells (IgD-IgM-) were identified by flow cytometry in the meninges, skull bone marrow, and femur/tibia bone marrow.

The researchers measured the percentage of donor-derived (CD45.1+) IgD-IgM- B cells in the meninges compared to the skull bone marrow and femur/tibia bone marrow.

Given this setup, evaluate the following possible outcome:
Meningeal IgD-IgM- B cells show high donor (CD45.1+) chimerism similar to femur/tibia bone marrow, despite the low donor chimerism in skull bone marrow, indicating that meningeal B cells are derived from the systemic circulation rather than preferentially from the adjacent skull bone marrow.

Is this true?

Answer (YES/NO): NO